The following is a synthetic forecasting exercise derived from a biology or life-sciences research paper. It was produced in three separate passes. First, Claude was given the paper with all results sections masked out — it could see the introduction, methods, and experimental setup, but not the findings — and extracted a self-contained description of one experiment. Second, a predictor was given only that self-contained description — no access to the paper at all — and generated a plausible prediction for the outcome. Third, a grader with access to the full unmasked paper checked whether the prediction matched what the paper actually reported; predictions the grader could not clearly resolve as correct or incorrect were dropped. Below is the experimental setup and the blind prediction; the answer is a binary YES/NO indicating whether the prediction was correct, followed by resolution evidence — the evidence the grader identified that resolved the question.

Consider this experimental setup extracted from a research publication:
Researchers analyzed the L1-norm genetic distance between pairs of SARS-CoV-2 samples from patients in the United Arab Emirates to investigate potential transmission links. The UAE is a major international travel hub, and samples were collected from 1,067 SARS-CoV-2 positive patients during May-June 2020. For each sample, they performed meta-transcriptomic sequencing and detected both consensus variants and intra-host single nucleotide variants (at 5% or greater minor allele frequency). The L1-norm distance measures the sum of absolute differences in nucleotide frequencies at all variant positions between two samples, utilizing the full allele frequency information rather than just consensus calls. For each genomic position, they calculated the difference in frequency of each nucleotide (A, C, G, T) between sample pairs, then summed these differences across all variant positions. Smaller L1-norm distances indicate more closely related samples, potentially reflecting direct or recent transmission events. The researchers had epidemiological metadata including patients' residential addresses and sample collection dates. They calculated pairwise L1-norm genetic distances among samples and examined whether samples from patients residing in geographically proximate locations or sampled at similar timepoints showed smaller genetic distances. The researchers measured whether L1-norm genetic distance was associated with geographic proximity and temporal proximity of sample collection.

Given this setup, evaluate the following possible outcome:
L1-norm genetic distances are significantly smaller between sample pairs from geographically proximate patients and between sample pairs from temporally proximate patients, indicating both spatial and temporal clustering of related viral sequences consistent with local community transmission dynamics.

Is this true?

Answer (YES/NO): NO